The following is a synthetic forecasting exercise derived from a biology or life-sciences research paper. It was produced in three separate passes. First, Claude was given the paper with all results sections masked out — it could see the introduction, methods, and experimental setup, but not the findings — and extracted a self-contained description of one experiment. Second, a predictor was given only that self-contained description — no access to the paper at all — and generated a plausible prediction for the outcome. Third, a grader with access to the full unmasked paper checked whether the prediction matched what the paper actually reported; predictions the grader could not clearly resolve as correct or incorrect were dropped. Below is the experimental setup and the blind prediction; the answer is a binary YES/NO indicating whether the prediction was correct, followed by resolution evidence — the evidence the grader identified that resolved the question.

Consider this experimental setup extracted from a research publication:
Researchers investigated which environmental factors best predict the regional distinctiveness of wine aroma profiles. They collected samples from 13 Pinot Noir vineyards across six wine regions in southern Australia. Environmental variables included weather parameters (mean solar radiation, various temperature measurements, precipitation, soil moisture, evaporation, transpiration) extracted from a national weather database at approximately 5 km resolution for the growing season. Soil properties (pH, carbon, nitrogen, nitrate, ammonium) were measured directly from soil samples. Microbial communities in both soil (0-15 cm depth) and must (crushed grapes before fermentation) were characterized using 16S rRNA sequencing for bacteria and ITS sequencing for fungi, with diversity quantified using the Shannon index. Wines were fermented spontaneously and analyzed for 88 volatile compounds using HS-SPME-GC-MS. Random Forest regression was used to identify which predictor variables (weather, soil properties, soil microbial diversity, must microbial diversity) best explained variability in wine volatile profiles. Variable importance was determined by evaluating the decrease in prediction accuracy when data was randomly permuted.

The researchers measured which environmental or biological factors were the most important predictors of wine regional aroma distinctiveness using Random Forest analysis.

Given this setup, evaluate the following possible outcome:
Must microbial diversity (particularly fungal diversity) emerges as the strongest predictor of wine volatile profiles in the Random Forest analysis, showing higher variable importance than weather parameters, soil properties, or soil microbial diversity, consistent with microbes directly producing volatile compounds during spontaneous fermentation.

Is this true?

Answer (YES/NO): YES